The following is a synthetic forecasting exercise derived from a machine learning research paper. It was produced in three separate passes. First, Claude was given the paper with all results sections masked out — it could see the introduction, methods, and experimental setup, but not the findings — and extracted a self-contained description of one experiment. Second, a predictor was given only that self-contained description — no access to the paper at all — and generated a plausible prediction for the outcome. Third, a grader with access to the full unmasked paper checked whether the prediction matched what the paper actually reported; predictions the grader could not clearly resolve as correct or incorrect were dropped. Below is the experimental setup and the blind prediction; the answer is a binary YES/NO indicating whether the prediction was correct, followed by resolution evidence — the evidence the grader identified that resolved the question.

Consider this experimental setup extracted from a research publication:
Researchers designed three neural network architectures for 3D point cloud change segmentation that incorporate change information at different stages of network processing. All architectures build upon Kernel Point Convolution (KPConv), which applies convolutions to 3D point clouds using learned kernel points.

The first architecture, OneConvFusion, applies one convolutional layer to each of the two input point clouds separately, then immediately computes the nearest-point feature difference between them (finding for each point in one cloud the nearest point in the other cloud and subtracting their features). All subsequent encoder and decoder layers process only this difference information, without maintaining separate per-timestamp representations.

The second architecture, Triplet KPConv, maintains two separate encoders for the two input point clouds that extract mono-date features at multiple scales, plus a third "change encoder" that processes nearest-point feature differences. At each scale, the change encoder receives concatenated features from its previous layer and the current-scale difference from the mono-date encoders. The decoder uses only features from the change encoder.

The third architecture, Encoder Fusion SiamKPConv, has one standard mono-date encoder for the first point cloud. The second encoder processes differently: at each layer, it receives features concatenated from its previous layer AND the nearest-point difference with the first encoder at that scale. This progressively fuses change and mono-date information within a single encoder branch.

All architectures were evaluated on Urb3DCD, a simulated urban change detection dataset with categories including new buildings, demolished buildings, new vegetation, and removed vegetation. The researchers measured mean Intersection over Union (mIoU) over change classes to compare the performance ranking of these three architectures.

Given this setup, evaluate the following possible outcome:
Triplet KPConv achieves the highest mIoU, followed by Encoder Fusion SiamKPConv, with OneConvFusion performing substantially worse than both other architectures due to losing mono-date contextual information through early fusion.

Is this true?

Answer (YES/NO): NO